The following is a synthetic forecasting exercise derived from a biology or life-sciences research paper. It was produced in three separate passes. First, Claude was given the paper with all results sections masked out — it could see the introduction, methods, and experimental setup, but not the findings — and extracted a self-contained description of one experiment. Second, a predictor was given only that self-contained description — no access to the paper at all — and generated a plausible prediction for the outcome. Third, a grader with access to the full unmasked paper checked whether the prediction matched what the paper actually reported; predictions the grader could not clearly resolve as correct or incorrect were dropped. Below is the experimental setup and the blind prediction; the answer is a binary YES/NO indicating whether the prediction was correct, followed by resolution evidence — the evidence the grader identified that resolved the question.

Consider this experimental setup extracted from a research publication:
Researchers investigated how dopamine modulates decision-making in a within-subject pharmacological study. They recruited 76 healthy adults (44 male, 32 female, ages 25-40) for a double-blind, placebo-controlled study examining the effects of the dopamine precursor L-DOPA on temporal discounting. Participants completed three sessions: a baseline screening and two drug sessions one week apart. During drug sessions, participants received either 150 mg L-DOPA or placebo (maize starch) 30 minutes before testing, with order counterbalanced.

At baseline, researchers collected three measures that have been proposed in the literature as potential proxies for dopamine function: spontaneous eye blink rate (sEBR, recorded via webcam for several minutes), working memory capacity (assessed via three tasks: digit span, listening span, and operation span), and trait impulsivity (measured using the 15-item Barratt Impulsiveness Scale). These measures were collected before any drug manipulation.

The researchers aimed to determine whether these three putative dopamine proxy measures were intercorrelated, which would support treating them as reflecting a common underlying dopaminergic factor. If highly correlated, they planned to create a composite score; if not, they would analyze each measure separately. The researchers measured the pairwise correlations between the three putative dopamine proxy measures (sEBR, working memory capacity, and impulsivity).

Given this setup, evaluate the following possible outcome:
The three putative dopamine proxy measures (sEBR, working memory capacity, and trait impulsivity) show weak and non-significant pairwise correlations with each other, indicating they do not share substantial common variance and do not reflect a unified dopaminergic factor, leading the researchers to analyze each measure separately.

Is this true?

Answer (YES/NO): YES